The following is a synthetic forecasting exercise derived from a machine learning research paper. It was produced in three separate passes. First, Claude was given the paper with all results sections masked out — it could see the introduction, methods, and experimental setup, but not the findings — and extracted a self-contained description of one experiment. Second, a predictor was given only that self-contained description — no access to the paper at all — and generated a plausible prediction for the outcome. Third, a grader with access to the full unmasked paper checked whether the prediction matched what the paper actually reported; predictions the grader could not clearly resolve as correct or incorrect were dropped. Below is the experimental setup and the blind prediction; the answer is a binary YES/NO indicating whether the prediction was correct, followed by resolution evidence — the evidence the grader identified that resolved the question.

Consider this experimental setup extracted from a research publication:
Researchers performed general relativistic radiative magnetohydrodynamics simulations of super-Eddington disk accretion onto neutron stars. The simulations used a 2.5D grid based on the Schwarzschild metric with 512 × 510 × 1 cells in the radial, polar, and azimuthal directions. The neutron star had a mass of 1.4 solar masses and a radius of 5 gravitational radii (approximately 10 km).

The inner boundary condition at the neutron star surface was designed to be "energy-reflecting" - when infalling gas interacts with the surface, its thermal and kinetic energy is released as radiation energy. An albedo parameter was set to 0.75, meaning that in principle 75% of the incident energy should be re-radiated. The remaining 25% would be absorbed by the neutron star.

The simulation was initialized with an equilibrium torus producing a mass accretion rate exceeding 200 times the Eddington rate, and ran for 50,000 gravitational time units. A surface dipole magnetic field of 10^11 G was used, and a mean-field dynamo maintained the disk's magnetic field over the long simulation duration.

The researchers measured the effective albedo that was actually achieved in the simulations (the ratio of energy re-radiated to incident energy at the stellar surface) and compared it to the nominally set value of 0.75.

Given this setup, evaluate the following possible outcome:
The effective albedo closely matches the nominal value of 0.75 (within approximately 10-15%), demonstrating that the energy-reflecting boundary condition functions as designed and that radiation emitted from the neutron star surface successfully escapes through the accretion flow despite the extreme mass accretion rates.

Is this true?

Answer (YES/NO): NO